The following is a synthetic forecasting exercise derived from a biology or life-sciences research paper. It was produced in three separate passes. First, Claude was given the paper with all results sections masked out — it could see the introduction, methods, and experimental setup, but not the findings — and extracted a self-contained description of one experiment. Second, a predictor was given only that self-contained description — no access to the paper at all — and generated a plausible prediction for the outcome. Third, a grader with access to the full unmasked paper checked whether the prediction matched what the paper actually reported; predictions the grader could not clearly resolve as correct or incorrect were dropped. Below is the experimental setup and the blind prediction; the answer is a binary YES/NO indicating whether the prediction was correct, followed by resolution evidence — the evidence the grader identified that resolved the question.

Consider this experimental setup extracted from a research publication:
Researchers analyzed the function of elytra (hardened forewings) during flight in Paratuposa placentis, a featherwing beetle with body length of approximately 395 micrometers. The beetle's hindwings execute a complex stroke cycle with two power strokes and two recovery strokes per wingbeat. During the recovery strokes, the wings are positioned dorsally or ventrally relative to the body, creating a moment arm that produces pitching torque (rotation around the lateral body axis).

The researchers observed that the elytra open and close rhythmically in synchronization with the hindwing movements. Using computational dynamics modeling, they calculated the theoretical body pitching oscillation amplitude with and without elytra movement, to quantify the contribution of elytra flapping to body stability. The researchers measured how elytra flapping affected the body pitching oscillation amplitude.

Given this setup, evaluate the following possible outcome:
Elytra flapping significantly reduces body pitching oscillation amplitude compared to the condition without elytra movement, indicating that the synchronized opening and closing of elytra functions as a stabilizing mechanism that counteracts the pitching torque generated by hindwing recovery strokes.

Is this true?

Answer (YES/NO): YES